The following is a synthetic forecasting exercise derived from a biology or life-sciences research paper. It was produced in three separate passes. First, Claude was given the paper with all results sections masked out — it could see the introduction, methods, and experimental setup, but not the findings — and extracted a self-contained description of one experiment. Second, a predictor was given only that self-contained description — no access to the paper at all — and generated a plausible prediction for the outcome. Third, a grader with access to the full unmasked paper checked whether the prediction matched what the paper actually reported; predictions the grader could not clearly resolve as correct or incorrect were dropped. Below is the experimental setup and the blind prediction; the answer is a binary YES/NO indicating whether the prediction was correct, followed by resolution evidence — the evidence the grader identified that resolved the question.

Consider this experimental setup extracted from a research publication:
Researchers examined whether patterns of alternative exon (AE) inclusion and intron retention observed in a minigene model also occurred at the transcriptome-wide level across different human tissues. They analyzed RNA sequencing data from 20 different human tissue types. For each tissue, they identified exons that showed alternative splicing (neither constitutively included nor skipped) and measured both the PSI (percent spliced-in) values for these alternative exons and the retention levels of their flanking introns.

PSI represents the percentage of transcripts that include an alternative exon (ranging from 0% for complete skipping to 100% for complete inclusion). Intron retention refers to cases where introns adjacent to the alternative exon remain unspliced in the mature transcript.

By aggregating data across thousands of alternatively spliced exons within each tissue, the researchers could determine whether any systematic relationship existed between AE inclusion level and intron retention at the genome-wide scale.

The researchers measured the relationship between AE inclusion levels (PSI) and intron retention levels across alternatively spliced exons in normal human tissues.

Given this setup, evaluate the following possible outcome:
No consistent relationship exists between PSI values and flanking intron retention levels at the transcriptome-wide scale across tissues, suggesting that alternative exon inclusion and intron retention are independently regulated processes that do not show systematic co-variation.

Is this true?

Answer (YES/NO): NO